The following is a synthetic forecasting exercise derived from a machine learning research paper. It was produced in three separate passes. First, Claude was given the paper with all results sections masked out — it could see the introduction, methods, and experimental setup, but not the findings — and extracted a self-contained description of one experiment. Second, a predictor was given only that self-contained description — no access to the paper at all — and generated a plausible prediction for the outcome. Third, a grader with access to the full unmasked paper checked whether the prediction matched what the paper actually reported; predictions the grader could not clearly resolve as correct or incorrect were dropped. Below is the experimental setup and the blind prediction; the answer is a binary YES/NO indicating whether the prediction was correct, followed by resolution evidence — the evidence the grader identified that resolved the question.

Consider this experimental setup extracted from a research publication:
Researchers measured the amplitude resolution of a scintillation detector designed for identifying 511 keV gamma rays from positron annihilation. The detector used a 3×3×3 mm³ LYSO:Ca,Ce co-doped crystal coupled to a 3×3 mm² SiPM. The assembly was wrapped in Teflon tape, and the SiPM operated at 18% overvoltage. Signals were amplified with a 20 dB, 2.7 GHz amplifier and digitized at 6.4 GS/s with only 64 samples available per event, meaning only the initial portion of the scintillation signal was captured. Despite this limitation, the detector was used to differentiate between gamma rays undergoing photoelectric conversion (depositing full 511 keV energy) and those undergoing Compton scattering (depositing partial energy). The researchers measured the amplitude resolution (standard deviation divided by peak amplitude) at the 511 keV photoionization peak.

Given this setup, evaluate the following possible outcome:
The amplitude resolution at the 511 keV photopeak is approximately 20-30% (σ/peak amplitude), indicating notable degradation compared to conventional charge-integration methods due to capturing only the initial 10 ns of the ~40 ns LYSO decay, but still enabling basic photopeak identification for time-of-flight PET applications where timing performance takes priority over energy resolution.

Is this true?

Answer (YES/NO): NO